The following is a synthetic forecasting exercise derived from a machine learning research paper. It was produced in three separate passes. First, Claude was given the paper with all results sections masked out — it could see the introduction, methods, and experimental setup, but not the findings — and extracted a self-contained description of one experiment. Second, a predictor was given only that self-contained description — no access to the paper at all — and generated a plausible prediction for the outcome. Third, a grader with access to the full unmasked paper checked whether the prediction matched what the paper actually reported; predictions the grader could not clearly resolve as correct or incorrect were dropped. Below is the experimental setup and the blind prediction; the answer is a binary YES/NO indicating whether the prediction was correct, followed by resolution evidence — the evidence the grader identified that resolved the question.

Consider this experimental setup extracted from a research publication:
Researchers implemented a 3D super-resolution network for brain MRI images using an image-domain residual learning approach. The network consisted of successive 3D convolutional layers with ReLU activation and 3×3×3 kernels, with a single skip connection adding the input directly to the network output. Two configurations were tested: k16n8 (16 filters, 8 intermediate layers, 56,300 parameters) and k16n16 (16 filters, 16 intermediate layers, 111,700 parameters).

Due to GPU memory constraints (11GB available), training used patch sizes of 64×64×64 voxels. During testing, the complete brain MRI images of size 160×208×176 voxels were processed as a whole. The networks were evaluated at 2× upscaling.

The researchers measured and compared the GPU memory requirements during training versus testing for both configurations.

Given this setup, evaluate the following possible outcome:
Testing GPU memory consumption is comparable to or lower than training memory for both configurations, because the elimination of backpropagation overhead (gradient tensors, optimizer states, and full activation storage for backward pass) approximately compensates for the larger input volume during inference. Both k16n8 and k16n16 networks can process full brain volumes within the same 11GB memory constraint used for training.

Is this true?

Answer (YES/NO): NO